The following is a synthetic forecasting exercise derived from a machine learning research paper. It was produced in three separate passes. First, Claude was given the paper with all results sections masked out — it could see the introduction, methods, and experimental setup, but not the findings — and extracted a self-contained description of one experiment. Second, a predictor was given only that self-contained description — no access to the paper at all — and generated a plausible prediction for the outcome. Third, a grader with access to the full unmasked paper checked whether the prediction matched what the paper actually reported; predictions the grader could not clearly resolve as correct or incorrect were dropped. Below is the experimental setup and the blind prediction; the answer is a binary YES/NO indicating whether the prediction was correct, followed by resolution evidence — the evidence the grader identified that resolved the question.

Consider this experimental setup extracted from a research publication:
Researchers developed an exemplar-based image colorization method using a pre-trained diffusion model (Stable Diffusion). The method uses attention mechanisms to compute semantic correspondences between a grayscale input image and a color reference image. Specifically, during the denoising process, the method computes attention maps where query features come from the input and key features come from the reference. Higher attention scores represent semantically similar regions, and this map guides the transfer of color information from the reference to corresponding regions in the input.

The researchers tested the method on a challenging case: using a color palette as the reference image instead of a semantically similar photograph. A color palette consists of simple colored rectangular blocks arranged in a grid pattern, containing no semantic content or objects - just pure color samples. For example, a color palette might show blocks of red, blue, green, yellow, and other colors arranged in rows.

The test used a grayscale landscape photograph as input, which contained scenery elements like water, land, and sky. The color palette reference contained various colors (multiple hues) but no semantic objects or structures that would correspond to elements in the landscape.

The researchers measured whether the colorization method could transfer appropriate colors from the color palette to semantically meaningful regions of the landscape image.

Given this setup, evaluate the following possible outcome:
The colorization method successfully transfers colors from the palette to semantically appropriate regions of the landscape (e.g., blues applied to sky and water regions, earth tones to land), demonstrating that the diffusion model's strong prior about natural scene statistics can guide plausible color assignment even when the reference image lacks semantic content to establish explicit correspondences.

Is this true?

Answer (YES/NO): NO